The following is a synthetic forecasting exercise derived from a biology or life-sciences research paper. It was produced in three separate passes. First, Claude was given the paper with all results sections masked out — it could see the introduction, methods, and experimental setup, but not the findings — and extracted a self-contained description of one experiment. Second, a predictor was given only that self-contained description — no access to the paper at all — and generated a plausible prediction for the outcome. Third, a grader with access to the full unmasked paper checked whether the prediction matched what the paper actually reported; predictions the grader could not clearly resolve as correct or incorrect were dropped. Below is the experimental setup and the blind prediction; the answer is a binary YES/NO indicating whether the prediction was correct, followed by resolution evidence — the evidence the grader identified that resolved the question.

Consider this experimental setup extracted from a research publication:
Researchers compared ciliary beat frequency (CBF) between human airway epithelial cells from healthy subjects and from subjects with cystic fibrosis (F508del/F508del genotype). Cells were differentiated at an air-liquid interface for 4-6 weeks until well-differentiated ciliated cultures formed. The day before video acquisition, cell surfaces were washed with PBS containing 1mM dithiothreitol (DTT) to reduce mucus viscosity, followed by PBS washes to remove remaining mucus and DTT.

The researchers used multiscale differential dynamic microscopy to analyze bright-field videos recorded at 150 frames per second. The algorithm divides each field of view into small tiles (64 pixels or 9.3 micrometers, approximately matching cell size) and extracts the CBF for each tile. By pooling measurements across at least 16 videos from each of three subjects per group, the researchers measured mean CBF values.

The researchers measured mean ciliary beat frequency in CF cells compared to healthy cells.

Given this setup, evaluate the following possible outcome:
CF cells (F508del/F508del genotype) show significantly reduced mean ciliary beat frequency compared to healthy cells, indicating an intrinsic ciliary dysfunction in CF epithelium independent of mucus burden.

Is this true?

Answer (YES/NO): NO